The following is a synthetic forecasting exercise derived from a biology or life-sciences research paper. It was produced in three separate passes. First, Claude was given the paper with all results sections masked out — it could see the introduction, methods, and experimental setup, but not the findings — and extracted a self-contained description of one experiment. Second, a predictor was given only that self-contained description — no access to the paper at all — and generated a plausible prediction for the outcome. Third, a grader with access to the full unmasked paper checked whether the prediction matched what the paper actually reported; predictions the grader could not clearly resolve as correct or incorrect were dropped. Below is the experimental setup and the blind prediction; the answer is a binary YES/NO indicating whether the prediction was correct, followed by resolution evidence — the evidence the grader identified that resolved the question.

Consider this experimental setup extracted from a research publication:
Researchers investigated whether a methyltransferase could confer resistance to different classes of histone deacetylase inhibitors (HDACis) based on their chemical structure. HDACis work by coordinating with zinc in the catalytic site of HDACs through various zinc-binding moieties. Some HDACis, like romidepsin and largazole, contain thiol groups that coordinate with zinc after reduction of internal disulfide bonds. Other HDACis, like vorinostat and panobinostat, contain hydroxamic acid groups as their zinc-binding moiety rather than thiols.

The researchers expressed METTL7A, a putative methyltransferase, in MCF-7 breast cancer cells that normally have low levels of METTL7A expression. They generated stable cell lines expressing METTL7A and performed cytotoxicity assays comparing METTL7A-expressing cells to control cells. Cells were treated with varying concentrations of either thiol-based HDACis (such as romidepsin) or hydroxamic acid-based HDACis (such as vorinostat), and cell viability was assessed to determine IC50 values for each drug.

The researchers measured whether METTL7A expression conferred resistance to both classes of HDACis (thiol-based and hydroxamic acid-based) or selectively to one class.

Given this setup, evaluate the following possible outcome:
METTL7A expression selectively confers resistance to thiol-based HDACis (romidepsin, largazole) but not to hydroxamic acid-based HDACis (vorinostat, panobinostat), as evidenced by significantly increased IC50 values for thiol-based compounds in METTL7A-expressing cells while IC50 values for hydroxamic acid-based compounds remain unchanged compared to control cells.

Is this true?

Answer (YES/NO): YES